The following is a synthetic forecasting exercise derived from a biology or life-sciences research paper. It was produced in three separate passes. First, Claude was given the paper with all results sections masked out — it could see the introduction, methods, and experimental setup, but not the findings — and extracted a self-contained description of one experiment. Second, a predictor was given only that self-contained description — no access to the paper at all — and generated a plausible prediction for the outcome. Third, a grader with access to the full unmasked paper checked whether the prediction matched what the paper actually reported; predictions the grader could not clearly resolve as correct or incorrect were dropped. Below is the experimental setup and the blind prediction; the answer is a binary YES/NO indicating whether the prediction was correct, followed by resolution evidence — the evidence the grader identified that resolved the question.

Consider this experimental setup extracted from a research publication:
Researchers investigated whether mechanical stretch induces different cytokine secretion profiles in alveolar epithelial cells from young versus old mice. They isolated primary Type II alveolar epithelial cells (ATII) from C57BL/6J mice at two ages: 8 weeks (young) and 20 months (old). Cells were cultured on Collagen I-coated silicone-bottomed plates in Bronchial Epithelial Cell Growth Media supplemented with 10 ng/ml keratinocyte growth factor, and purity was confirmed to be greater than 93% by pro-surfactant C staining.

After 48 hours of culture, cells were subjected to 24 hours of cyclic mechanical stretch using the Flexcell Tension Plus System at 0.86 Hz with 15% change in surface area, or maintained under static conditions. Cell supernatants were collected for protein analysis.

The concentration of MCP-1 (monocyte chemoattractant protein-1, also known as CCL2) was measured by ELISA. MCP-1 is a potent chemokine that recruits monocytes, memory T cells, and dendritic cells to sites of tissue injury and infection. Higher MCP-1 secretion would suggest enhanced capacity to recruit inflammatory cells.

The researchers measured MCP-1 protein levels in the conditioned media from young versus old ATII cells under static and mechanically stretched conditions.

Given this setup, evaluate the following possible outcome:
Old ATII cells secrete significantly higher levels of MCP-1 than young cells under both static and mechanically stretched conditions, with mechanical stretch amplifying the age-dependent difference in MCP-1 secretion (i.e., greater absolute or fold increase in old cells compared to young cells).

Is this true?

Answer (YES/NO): NO